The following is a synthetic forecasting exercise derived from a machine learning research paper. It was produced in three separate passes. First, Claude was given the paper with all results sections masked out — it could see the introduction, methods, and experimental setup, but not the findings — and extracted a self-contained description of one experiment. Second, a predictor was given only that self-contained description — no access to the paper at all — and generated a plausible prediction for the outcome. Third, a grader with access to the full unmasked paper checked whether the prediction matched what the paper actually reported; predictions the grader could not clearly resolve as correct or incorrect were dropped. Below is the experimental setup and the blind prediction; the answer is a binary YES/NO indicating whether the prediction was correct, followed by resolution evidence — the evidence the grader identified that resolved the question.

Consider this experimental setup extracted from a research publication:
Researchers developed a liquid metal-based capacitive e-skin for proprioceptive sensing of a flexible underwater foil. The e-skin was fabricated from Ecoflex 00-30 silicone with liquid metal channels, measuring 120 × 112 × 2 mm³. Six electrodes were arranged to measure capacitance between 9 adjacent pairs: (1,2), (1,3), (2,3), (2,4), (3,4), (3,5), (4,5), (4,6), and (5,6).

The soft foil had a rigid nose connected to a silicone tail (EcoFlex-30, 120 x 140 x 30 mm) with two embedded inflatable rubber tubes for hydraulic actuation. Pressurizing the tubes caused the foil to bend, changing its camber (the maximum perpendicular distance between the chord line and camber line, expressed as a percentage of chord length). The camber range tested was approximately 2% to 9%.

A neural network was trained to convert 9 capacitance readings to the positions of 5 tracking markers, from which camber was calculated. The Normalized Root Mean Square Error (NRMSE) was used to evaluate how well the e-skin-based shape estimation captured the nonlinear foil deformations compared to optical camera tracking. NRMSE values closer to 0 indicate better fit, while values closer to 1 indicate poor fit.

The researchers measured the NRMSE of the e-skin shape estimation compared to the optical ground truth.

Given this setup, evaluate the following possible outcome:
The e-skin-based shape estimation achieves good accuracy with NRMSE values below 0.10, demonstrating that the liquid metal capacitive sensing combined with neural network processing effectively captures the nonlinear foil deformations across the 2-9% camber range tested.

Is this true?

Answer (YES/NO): NO